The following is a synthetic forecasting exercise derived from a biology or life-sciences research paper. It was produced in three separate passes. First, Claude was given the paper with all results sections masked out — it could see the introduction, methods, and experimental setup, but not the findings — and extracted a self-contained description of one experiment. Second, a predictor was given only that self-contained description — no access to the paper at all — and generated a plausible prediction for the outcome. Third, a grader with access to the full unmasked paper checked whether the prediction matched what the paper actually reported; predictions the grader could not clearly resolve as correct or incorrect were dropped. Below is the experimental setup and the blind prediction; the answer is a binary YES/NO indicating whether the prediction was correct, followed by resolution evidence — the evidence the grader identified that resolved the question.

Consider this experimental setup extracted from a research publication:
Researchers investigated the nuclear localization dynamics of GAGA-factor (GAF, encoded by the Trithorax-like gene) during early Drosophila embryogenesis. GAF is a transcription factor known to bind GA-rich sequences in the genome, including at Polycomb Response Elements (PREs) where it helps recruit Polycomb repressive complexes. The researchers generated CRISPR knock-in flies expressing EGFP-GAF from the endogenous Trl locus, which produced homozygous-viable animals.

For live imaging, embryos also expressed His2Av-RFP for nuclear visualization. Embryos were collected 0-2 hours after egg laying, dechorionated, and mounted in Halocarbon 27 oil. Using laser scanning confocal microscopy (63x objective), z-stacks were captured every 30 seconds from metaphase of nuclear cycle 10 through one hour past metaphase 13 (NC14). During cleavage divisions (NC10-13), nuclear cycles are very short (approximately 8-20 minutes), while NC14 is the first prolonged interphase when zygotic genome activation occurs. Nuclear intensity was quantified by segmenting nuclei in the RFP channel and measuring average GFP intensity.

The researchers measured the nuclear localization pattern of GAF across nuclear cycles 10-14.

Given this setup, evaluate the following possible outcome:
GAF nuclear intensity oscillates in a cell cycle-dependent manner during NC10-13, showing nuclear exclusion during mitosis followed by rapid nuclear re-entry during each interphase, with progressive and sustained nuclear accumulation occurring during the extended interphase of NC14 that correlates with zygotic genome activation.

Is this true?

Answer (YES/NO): NO